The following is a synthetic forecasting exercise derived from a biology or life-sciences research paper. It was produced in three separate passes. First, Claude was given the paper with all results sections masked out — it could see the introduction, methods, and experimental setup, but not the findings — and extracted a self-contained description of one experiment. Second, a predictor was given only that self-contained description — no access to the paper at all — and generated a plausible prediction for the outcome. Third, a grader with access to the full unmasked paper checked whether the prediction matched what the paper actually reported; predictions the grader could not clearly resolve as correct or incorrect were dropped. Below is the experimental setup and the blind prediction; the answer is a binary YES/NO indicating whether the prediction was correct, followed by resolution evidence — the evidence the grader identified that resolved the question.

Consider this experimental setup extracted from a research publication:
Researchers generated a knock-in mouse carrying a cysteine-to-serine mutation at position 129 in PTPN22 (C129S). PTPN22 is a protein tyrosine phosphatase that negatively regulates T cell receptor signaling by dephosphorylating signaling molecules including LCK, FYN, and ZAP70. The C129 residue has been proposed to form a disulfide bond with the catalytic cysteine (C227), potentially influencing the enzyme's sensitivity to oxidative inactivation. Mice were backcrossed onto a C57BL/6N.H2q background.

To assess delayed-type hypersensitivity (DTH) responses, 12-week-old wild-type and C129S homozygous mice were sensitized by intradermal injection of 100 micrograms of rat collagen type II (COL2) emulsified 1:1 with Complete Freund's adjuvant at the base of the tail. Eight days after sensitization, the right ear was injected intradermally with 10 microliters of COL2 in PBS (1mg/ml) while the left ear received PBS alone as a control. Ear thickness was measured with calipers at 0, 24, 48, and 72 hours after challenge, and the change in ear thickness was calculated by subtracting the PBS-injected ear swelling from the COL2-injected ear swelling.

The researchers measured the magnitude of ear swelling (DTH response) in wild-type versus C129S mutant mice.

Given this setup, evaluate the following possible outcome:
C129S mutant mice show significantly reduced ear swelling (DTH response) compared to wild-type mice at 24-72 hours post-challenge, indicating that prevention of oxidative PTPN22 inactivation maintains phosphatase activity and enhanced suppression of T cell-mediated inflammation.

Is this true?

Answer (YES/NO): NO